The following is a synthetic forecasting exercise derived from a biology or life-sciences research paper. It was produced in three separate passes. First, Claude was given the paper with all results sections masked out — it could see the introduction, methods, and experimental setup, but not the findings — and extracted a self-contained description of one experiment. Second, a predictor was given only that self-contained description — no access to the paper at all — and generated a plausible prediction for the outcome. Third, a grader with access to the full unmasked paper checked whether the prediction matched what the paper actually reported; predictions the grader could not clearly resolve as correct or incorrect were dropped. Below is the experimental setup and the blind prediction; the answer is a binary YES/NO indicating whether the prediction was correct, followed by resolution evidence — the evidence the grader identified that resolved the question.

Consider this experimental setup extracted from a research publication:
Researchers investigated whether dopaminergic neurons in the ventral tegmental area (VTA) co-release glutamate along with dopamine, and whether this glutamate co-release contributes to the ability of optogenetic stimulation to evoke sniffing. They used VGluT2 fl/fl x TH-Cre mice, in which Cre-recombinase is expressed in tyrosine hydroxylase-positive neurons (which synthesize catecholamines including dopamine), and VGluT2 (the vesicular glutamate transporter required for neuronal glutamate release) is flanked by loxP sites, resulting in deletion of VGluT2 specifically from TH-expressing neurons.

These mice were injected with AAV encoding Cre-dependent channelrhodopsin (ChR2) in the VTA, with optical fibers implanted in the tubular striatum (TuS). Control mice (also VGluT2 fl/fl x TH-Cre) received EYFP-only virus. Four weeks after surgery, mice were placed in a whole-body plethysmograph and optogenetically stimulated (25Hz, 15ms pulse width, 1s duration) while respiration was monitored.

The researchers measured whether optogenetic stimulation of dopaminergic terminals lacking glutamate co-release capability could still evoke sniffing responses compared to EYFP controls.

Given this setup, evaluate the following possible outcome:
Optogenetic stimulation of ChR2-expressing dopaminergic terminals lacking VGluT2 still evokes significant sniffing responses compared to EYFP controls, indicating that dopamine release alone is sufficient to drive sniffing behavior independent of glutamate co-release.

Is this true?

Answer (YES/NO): YES